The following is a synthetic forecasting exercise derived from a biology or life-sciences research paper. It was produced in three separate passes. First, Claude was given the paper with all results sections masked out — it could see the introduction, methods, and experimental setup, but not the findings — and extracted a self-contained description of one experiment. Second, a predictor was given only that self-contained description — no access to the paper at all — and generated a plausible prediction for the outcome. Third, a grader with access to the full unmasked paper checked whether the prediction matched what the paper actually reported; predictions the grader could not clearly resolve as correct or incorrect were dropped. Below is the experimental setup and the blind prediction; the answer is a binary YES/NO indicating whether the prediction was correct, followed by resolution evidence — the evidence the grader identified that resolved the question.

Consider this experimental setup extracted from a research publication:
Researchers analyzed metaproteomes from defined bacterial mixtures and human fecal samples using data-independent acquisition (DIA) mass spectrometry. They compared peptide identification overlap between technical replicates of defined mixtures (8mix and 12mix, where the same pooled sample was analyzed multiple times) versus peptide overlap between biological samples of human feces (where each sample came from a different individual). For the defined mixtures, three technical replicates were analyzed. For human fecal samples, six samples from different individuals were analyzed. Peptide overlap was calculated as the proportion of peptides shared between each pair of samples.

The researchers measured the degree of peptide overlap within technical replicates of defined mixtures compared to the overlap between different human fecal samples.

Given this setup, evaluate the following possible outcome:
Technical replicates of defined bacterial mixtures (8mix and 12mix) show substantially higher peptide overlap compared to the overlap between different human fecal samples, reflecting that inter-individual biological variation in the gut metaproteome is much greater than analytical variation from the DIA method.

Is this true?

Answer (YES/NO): YES